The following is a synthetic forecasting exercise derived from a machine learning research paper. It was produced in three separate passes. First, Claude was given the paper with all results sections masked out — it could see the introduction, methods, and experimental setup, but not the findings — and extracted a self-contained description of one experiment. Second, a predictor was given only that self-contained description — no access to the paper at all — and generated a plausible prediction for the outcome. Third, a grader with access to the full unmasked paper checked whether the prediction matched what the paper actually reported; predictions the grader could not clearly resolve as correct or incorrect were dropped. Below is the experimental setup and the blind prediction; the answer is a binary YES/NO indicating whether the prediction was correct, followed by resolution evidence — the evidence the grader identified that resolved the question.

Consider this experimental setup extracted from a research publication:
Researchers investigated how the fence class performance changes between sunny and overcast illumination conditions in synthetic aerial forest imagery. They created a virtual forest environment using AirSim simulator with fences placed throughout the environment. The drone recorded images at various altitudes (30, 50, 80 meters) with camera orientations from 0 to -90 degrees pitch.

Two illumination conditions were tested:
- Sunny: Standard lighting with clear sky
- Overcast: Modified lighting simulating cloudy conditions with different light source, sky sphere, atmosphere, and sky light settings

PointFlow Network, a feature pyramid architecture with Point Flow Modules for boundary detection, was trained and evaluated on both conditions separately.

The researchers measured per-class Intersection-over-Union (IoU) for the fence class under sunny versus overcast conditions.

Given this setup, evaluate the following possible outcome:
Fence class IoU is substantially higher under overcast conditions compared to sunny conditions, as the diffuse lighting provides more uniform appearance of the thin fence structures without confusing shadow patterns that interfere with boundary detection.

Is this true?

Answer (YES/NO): YES